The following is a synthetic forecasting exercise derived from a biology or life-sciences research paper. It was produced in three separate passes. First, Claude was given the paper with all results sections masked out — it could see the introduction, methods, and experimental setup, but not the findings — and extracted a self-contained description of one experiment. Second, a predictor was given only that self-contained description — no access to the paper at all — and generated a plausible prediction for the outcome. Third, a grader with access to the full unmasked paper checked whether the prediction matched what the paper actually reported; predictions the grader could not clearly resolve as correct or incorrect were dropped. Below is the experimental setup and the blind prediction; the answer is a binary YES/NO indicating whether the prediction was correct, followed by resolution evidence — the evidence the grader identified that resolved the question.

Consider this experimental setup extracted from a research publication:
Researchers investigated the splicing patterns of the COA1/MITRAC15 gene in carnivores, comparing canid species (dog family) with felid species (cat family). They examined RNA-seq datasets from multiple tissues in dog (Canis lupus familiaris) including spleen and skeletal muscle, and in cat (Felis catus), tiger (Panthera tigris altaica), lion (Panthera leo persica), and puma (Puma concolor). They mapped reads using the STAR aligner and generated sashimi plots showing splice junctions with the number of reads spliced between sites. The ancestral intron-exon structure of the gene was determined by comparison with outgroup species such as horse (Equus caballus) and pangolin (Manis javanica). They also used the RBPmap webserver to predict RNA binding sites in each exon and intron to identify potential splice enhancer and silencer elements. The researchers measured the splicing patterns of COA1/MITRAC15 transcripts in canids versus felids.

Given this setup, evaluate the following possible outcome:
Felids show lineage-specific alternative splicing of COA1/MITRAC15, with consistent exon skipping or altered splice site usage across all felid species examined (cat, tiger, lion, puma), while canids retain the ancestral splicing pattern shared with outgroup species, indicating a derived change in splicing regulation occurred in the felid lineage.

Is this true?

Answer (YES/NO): YES